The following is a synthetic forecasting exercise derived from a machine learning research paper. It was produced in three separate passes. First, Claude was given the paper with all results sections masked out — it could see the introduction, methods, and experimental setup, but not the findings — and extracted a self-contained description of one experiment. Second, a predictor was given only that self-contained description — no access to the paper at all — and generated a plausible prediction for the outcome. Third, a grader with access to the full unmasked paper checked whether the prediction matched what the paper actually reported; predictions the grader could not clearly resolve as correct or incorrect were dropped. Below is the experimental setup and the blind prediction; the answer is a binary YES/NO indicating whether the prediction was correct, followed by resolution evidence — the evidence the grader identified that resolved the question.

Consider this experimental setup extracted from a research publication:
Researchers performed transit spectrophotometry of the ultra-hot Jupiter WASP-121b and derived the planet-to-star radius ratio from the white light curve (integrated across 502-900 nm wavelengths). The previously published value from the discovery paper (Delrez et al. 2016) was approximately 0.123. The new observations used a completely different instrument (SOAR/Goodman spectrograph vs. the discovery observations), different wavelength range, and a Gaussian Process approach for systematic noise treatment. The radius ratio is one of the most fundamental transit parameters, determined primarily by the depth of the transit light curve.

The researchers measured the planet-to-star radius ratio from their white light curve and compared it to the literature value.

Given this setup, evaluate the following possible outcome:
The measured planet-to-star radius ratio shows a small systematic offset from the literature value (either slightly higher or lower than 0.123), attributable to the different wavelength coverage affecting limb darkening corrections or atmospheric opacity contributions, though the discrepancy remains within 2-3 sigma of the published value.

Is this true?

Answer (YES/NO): NO